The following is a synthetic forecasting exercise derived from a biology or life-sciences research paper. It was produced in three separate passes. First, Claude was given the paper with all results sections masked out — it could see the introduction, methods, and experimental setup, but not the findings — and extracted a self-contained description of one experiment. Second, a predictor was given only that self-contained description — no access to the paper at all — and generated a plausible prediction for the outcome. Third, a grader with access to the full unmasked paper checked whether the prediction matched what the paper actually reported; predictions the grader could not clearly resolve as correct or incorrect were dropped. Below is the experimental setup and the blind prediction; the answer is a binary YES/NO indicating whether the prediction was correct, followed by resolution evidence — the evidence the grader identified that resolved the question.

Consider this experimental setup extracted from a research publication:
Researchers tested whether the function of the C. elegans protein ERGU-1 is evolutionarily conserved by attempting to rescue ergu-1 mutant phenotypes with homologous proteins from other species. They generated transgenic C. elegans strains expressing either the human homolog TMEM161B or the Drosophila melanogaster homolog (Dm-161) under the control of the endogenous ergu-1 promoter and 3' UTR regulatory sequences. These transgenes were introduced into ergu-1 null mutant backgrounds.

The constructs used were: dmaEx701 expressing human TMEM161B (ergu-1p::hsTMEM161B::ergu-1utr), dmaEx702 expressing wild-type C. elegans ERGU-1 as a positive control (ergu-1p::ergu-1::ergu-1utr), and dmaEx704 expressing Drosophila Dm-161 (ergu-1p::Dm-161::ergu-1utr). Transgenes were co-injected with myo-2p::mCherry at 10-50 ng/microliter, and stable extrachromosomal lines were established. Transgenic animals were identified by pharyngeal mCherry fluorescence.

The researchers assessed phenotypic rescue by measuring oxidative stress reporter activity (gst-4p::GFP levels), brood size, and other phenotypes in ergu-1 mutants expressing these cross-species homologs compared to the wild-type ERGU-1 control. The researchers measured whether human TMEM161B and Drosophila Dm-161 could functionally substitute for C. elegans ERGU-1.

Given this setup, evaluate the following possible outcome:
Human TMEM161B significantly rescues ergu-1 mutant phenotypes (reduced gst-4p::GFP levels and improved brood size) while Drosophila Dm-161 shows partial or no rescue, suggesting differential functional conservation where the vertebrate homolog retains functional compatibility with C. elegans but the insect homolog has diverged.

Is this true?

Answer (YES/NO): NO